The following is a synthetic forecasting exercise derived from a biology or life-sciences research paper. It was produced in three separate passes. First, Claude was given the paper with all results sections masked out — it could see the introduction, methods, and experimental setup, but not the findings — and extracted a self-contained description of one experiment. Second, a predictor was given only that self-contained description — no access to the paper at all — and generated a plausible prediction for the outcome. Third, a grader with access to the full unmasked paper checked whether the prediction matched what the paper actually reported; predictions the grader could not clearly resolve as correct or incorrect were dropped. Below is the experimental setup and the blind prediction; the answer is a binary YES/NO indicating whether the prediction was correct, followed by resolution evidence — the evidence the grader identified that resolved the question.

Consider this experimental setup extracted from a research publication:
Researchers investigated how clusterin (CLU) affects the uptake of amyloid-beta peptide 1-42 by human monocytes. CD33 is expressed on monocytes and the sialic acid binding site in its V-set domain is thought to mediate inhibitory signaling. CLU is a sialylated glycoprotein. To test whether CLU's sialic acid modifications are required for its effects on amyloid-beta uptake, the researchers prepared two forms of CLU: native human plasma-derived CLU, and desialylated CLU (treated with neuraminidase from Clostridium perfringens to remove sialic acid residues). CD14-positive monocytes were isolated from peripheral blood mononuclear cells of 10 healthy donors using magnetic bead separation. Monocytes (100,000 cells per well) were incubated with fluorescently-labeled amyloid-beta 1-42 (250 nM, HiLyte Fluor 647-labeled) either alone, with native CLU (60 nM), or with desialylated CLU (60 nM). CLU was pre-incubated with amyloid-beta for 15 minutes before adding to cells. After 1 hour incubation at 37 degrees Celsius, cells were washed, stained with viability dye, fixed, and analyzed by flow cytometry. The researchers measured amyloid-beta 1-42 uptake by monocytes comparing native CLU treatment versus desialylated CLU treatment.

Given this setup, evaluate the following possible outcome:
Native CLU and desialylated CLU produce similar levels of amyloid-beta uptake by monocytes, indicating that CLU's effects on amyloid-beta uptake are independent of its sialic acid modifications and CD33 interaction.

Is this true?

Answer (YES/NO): NO